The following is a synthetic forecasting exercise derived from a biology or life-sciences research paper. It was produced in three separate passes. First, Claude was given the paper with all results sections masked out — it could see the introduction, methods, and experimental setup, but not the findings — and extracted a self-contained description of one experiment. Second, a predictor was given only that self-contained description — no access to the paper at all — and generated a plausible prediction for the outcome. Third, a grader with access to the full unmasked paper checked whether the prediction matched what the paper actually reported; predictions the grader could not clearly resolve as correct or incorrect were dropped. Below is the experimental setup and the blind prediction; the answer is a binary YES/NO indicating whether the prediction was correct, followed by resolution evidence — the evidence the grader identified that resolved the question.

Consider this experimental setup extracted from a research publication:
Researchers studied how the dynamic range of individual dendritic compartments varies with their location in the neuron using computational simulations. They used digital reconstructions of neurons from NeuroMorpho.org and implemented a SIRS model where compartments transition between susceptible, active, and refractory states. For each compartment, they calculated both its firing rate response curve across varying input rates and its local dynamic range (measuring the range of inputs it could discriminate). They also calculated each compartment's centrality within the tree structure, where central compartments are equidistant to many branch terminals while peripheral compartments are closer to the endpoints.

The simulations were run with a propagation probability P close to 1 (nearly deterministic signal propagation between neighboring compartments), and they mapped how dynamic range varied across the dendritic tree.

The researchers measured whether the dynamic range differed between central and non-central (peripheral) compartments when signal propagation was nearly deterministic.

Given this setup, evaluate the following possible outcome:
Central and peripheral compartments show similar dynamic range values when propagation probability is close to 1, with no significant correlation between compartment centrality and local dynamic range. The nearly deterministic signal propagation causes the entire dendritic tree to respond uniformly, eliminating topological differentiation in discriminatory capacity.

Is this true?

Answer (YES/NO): NO